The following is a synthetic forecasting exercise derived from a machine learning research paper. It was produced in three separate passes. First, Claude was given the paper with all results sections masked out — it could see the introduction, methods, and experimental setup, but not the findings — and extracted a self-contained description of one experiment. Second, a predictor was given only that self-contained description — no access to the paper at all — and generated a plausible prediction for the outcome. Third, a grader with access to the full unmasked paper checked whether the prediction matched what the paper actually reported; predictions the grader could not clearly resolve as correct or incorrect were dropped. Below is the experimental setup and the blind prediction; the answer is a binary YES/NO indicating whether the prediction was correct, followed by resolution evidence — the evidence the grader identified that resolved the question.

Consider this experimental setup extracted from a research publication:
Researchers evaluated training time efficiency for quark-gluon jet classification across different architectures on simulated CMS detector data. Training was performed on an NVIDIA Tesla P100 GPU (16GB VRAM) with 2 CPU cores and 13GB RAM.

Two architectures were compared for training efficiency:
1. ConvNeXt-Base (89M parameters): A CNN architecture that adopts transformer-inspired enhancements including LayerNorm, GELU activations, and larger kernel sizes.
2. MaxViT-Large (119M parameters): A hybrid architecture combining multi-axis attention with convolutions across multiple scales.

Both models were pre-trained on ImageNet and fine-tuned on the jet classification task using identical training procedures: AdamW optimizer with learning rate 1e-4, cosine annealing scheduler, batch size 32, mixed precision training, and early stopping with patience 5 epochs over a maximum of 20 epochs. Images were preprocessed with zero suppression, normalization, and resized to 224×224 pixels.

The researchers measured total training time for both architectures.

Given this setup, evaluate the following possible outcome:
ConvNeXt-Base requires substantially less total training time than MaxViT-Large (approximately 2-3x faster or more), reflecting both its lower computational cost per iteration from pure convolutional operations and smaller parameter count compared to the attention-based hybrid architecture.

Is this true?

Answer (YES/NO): YES